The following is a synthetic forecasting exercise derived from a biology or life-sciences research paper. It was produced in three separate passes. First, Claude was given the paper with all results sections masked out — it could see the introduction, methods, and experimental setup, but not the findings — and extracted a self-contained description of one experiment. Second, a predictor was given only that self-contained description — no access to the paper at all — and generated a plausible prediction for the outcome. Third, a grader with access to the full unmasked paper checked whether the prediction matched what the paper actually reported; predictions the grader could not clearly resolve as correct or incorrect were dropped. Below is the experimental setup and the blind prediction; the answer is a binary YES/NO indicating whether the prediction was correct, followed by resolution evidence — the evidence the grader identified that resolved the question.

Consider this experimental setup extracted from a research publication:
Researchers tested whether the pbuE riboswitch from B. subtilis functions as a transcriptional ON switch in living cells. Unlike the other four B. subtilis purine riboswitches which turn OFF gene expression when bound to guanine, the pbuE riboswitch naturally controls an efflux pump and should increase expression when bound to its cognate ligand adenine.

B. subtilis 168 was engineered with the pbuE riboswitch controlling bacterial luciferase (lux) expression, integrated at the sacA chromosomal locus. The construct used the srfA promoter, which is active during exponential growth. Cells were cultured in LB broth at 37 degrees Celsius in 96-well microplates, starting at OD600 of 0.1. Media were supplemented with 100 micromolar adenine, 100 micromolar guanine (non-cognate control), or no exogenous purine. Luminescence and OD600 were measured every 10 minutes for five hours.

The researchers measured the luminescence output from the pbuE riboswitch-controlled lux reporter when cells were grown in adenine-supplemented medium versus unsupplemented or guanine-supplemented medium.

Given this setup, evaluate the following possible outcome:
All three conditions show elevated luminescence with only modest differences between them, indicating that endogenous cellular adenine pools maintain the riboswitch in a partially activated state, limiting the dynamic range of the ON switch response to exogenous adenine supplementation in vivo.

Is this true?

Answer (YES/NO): NO